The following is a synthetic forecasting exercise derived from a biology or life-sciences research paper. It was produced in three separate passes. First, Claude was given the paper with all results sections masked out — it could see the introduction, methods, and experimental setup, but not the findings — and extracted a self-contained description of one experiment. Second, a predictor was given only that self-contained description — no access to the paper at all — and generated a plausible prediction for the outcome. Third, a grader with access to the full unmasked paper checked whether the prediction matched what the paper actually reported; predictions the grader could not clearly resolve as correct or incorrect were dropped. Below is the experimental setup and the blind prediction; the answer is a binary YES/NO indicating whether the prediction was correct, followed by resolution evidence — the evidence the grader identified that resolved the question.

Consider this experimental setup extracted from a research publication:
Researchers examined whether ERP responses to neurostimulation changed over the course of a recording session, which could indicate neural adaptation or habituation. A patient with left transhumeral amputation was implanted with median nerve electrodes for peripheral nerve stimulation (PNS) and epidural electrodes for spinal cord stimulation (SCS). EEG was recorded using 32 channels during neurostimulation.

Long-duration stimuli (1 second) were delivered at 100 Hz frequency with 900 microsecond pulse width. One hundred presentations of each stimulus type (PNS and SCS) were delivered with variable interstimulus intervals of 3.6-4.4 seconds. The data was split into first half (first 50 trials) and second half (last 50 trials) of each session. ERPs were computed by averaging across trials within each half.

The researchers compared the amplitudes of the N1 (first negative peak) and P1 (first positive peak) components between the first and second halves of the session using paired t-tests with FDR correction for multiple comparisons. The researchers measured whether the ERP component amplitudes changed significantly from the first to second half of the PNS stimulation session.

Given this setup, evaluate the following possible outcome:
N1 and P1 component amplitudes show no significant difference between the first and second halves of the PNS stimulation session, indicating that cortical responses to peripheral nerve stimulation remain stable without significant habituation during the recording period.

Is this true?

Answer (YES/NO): NO